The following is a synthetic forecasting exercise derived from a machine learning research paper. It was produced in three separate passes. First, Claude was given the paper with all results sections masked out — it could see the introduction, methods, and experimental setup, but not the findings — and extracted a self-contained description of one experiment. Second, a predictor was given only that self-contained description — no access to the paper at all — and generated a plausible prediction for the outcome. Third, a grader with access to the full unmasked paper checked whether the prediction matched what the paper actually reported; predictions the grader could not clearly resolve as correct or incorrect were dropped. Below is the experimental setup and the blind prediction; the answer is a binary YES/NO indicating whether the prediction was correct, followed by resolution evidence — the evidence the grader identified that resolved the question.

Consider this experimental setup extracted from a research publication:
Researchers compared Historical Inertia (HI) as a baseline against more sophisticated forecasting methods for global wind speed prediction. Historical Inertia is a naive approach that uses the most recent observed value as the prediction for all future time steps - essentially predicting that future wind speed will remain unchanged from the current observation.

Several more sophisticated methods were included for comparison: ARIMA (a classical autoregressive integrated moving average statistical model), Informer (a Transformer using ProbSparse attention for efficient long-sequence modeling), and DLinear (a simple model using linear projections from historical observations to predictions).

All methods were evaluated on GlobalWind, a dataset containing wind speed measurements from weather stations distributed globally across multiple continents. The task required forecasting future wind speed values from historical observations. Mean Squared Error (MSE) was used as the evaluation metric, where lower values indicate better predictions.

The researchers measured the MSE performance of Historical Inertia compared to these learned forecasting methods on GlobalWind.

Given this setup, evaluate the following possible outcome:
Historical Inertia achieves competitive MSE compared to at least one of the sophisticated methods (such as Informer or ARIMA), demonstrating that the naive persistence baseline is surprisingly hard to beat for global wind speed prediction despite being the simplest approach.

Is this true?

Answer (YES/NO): NO